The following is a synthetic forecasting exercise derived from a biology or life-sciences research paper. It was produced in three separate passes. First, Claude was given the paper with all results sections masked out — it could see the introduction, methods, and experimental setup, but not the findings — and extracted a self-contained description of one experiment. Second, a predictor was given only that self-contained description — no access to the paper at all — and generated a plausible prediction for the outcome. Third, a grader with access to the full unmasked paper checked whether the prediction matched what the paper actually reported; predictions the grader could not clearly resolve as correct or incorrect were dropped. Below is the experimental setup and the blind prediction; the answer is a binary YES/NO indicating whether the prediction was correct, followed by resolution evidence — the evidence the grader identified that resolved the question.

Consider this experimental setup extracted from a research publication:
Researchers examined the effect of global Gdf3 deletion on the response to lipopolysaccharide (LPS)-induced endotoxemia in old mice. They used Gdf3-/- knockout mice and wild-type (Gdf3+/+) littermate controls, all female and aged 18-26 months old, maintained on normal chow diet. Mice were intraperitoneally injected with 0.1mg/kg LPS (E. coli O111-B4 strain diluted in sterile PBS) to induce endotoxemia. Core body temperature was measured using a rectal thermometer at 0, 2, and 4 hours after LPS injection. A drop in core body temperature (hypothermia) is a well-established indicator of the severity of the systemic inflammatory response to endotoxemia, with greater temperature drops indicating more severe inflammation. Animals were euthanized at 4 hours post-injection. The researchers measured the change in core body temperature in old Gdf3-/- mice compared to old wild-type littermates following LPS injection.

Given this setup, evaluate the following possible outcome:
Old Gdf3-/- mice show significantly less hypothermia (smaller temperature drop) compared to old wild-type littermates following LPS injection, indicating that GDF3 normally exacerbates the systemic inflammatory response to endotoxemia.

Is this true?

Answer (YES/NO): YES